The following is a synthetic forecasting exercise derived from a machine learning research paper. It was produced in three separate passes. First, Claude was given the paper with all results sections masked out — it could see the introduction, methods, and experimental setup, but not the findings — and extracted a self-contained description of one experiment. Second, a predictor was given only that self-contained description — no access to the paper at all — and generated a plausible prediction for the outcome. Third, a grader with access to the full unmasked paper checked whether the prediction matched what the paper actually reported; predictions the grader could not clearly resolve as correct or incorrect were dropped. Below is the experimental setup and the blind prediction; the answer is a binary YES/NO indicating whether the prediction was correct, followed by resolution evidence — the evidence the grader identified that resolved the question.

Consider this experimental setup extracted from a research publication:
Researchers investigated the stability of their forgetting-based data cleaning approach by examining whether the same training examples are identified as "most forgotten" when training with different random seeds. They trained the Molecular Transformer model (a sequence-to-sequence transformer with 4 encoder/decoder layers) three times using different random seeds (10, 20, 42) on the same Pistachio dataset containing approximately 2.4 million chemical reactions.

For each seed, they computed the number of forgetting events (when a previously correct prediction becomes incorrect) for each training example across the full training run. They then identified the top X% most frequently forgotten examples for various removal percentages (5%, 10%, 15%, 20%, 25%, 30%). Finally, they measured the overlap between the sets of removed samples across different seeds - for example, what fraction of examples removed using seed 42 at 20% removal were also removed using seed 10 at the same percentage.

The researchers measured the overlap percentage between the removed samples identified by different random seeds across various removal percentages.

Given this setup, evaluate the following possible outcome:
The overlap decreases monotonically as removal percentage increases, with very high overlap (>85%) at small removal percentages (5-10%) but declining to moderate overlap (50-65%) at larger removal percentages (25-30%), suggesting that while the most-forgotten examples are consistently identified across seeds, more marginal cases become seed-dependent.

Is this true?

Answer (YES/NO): NO